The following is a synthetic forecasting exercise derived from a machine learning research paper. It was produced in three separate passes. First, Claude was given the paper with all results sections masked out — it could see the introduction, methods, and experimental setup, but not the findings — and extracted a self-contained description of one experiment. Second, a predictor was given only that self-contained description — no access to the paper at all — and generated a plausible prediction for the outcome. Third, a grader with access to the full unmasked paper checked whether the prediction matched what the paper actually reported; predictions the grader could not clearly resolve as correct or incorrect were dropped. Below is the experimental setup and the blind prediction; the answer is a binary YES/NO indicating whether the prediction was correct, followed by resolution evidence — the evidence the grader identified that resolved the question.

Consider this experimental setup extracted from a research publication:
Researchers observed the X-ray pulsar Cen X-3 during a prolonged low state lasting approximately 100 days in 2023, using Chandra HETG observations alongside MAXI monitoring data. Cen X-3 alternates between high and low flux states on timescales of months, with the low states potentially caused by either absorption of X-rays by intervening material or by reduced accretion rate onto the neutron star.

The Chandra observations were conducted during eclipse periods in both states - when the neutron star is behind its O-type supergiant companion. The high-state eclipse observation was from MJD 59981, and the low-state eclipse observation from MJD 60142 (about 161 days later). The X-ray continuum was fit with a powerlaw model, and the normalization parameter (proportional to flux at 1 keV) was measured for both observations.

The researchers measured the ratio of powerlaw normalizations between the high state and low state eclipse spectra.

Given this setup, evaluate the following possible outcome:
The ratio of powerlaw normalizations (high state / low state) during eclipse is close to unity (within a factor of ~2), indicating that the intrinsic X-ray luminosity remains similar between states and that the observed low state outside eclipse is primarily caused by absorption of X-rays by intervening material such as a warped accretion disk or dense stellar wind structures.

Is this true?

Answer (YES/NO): YES